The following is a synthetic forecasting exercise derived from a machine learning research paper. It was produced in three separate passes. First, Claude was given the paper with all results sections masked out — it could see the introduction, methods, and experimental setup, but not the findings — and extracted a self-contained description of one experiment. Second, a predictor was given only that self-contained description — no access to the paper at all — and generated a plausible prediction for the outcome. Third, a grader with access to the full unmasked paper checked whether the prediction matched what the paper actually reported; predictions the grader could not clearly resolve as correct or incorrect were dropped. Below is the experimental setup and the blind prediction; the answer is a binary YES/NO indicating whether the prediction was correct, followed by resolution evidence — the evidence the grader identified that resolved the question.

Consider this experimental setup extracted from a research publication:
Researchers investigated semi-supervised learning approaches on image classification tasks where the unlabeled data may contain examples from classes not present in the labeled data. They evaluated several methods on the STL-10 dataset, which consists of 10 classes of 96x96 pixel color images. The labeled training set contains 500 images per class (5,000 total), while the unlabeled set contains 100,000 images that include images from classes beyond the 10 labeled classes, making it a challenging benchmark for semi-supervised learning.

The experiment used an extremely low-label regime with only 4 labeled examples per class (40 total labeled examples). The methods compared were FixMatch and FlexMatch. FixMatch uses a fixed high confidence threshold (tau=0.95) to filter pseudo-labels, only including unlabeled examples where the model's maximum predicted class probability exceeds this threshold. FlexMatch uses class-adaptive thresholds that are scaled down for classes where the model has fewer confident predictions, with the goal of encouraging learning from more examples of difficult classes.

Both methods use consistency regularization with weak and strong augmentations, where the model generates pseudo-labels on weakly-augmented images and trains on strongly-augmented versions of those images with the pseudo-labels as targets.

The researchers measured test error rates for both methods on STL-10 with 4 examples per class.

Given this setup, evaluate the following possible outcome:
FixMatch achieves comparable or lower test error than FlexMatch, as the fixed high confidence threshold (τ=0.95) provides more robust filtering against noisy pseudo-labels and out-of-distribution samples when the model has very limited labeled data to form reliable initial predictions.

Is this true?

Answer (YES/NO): NO